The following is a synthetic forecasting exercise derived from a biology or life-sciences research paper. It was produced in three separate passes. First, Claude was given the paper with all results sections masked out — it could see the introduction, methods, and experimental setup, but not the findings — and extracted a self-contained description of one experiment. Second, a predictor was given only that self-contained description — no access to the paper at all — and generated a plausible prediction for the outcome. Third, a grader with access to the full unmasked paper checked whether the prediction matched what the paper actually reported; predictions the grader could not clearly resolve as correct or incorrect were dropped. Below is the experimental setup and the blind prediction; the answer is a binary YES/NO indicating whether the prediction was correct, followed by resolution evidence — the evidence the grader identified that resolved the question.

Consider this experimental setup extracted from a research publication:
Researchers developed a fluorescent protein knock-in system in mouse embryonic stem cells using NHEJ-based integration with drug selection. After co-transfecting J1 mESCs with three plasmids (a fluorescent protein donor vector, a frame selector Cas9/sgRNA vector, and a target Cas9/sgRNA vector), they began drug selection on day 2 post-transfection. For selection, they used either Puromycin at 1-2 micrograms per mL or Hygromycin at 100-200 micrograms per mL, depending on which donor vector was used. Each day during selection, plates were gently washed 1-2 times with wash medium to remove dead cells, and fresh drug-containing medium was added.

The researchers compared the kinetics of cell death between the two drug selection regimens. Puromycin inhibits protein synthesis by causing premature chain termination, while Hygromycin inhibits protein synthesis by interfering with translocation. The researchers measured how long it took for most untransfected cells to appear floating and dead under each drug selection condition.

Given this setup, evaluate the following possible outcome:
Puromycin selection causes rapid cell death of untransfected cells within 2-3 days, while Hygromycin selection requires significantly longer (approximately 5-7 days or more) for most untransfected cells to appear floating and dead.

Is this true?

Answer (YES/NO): NO